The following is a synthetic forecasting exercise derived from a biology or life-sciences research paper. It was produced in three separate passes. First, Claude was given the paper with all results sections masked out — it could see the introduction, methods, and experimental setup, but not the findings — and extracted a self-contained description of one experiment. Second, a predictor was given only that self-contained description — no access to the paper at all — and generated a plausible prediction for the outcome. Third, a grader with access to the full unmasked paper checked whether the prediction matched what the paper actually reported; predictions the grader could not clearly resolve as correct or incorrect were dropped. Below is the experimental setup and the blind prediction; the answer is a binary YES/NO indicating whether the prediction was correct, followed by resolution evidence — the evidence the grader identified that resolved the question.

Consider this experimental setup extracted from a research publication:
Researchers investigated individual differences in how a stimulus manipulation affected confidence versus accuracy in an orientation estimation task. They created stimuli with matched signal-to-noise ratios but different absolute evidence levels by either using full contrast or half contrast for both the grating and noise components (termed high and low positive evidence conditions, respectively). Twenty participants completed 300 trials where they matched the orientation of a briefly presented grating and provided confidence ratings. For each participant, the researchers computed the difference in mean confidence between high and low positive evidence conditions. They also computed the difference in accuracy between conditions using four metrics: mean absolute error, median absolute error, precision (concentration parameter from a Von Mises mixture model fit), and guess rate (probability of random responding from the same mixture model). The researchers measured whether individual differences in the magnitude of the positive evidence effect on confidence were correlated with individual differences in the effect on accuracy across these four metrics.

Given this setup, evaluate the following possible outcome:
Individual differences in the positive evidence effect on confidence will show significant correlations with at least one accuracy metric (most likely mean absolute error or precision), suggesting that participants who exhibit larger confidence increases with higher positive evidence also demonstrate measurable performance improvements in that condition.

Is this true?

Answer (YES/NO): NO